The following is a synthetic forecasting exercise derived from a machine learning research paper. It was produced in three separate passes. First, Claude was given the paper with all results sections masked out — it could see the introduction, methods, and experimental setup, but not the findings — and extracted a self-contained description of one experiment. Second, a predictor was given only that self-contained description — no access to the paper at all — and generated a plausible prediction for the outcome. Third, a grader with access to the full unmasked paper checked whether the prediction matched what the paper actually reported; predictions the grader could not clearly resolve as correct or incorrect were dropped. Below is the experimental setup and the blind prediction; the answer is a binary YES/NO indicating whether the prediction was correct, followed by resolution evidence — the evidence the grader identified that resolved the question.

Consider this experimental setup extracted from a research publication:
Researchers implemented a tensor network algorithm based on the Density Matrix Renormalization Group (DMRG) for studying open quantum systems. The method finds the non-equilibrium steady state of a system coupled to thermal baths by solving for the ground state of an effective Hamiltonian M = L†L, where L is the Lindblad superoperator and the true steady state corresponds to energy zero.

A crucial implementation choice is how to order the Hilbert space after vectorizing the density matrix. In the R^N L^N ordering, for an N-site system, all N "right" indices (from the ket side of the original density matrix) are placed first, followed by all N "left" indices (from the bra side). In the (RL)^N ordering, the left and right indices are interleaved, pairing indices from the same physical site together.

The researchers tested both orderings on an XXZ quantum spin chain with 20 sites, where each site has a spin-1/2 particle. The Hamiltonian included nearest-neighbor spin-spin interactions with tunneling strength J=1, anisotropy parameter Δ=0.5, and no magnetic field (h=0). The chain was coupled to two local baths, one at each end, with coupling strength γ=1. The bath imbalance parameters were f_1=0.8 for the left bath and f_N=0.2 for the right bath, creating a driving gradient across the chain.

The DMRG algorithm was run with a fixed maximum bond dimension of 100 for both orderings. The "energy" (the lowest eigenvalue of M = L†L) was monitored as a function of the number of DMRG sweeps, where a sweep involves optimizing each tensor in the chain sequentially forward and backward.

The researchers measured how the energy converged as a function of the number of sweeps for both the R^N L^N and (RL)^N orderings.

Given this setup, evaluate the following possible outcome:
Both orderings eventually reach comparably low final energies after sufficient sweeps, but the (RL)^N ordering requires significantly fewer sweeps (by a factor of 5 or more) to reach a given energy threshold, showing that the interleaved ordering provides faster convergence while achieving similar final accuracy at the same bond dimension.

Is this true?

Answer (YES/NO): NO